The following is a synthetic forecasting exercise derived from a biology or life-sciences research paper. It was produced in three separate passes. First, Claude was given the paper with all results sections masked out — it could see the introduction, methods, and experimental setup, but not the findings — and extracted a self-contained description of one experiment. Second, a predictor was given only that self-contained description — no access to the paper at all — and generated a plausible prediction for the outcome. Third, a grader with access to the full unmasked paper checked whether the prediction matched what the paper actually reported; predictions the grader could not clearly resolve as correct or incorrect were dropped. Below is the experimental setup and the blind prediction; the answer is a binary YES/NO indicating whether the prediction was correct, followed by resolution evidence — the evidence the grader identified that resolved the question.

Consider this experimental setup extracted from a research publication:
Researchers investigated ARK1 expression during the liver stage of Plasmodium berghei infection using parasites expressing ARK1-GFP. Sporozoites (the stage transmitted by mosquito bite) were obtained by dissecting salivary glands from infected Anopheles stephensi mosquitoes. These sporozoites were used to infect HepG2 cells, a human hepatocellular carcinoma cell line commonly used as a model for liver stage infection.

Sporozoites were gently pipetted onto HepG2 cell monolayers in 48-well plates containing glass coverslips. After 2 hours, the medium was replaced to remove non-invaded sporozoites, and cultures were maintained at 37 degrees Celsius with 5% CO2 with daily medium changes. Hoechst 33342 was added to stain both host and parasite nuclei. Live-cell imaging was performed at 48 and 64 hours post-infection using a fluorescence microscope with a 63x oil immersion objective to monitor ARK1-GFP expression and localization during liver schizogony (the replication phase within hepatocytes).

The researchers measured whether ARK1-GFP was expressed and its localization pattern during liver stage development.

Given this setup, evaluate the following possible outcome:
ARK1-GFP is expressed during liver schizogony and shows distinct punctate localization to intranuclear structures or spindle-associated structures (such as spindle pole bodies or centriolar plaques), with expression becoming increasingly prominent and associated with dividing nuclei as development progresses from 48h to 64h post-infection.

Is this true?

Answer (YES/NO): NO